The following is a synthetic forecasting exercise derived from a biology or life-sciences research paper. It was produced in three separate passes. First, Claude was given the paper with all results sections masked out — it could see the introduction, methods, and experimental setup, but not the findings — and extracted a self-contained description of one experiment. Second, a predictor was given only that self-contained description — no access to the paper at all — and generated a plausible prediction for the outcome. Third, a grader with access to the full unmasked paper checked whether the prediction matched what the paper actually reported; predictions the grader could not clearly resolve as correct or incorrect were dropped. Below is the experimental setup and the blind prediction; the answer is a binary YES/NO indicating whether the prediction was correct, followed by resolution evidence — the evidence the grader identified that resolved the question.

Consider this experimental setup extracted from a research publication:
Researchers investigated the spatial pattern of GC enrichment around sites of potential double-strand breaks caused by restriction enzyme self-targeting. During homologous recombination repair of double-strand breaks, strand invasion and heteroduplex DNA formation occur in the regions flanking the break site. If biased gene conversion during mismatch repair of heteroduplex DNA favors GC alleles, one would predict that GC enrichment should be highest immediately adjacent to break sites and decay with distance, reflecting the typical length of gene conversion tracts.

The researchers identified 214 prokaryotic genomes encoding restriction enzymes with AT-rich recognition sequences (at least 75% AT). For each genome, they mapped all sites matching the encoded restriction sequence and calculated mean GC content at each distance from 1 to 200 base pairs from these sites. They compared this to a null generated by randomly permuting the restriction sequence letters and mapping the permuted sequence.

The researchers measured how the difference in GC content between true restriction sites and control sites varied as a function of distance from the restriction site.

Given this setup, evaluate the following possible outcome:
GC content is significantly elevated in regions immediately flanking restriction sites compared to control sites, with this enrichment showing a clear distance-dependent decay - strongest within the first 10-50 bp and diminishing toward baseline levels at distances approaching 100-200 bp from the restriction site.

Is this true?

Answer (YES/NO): YES